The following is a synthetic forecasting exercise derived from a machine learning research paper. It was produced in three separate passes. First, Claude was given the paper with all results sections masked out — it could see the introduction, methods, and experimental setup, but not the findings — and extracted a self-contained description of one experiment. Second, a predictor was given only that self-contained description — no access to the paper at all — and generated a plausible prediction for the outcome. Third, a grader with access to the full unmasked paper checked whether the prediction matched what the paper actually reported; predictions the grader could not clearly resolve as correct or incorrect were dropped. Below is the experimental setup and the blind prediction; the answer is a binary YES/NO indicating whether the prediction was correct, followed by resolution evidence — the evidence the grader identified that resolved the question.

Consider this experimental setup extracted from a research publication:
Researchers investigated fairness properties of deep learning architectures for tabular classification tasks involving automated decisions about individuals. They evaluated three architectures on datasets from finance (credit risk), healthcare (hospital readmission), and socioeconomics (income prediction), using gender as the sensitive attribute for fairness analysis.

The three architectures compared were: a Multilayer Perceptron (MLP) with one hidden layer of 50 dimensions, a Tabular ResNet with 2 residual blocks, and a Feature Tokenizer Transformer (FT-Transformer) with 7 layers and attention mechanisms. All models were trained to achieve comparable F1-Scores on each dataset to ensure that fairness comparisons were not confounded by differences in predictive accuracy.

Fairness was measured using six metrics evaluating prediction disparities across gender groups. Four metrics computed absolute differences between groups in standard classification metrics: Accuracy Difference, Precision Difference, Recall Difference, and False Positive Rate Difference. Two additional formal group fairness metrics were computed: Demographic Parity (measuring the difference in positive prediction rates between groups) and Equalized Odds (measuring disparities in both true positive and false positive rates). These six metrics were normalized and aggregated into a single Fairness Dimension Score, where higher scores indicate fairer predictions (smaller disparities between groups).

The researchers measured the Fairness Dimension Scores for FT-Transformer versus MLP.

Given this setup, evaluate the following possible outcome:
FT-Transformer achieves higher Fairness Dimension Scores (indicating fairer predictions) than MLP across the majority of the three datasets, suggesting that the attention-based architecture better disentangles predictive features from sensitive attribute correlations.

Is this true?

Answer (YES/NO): YES